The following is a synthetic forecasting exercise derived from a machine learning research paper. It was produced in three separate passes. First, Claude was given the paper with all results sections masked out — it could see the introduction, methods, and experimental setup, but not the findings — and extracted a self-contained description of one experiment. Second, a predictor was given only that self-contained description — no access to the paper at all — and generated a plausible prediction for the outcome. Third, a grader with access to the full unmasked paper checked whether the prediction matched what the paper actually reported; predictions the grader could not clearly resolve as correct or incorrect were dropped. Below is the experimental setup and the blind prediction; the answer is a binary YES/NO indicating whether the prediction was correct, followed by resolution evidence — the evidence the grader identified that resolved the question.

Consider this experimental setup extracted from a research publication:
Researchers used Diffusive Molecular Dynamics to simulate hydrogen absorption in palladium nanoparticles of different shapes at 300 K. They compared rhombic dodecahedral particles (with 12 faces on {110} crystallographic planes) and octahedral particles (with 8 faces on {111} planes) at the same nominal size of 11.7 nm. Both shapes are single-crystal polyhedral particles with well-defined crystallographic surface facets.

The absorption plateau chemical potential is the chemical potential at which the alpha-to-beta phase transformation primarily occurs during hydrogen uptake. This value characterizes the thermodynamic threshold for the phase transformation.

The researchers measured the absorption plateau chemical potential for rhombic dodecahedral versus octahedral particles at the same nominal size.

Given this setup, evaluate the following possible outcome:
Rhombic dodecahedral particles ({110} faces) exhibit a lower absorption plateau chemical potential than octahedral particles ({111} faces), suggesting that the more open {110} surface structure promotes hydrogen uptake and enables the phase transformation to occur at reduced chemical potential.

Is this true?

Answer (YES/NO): YES